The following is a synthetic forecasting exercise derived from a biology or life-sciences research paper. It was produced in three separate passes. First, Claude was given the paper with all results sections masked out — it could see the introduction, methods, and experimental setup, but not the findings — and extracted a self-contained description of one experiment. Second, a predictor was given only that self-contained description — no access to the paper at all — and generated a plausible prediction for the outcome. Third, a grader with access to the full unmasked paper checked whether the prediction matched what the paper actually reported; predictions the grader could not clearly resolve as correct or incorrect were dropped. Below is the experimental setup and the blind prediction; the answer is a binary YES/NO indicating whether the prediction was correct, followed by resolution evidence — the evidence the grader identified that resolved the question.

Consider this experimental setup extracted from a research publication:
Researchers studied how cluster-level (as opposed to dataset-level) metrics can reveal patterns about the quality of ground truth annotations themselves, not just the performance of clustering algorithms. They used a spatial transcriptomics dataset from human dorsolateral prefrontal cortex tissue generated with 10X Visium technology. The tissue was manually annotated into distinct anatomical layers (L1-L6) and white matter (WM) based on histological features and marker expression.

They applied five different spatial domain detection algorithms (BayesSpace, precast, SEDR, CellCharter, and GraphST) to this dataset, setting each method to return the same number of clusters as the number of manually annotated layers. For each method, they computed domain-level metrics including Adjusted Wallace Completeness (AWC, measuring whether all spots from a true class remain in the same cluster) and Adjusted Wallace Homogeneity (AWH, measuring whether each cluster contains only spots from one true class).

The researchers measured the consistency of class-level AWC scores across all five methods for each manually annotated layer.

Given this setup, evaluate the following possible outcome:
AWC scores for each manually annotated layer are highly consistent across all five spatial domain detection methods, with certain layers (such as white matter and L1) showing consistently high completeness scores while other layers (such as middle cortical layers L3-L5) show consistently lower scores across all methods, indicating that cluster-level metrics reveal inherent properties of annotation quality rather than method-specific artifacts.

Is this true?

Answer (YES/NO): NO